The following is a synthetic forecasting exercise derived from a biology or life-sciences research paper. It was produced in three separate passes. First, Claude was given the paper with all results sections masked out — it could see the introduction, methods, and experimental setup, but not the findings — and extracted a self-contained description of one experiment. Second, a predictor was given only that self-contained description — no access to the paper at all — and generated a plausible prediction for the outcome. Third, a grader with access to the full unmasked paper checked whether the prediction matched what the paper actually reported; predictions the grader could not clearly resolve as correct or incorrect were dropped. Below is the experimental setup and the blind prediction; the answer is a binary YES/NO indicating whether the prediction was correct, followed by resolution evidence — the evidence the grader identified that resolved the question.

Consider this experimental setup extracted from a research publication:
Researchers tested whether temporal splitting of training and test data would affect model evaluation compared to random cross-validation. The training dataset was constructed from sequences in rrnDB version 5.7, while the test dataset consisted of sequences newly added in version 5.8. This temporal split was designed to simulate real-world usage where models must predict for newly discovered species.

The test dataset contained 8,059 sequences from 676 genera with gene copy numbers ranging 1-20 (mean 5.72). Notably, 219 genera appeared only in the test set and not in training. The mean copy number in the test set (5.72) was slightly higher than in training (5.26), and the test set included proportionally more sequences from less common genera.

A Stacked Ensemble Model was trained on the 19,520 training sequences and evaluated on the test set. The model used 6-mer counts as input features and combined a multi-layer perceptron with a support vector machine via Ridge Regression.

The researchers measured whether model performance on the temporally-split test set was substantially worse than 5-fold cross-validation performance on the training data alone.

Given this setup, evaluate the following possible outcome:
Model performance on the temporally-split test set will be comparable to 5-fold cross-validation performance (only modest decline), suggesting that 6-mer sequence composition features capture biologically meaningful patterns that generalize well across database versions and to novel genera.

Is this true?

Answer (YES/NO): YES